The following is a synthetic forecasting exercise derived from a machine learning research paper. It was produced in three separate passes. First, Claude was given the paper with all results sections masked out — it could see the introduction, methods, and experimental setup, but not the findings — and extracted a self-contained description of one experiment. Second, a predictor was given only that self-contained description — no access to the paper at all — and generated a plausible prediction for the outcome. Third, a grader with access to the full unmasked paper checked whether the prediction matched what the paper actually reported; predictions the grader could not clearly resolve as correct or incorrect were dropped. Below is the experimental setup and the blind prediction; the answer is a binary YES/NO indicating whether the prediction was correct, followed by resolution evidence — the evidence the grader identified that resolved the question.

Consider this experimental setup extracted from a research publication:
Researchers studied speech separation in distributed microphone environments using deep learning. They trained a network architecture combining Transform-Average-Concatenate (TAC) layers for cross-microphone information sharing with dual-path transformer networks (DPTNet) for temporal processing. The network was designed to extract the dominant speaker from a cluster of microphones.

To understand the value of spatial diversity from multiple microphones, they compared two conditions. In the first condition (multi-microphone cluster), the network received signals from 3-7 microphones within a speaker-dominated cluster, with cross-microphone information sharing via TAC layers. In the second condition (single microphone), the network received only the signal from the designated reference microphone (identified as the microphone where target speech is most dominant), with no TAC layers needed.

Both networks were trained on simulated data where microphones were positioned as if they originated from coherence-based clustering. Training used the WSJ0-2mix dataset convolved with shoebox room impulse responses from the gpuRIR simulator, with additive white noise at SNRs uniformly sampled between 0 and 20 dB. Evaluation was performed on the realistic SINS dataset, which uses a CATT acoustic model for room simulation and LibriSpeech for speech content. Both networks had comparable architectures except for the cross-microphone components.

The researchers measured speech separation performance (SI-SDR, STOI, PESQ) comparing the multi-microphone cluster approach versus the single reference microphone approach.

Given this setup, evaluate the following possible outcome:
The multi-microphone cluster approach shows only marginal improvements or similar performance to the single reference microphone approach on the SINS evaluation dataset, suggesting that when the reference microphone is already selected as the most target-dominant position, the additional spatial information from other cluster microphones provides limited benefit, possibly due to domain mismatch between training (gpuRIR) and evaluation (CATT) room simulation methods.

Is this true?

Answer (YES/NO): NO